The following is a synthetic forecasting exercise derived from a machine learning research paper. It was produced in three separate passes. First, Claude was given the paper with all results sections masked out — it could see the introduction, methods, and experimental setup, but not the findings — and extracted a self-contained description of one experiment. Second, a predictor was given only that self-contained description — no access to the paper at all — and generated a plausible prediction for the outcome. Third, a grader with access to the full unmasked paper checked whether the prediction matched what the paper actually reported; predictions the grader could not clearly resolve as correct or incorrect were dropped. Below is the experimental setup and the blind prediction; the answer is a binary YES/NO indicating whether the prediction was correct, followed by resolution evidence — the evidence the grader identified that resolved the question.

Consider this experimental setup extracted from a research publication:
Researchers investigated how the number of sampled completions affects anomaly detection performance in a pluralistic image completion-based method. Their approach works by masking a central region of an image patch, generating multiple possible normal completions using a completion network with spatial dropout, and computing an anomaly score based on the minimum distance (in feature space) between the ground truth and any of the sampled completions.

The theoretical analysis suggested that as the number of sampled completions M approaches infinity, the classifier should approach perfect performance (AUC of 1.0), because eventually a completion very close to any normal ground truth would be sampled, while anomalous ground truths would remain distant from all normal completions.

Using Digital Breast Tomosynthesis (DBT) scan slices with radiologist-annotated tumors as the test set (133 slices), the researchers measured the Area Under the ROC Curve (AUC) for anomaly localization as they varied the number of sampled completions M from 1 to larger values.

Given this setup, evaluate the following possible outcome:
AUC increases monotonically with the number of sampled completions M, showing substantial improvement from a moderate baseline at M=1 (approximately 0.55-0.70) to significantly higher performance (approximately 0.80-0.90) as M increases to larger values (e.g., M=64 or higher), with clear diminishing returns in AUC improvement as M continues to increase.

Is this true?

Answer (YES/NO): NO